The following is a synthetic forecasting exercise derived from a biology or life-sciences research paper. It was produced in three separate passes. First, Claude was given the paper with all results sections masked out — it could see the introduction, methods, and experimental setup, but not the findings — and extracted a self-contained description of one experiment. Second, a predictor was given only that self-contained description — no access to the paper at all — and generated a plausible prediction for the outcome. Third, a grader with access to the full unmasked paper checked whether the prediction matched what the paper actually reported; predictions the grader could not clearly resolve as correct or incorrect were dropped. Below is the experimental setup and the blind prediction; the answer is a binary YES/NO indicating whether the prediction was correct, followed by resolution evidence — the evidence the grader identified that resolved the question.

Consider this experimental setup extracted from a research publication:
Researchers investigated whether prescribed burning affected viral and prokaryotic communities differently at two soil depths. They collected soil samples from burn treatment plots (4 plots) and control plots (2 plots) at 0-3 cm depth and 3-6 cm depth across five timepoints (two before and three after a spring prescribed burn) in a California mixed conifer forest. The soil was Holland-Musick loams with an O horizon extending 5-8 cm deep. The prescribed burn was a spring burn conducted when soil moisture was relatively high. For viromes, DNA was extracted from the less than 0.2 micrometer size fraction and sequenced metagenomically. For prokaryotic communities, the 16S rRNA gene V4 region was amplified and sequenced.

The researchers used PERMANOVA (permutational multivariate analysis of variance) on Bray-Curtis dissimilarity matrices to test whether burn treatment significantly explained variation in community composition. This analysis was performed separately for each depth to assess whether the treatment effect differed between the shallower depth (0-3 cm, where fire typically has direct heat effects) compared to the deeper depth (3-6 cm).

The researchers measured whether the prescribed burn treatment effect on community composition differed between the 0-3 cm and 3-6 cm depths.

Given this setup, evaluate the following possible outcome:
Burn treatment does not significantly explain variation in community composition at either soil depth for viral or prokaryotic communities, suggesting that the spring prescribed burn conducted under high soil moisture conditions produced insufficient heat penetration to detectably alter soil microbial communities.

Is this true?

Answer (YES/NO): NO